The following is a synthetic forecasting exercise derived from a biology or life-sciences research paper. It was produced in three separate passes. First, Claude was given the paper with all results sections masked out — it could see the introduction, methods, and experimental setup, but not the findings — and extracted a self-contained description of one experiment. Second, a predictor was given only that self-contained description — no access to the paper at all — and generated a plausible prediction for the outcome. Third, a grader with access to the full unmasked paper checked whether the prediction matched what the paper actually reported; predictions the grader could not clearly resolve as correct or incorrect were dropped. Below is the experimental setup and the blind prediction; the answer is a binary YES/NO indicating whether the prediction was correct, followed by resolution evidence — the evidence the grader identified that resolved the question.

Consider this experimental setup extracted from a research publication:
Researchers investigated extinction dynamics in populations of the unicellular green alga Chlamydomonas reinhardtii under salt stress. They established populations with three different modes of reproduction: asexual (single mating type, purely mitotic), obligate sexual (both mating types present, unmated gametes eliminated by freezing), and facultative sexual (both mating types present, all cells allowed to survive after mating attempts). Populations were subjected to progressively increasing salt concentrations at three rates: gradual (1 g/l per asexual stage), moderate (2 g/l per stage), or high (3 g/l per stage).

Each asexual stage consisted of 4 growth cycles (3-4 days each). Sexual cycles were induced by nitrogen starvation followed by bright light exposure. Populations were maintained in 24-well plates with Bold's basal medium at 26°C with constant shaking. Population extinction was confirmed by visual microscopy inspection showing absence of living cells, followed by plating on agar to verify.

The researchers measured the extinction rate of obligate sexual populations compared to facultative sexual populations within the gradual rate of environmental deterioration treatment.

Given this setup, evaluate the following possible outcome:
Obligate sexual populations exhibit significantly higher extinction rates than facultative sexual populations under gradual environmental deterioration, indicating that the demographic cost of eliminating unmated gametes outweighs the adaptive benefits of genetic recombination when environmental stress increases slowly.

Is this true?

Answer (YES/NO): NO